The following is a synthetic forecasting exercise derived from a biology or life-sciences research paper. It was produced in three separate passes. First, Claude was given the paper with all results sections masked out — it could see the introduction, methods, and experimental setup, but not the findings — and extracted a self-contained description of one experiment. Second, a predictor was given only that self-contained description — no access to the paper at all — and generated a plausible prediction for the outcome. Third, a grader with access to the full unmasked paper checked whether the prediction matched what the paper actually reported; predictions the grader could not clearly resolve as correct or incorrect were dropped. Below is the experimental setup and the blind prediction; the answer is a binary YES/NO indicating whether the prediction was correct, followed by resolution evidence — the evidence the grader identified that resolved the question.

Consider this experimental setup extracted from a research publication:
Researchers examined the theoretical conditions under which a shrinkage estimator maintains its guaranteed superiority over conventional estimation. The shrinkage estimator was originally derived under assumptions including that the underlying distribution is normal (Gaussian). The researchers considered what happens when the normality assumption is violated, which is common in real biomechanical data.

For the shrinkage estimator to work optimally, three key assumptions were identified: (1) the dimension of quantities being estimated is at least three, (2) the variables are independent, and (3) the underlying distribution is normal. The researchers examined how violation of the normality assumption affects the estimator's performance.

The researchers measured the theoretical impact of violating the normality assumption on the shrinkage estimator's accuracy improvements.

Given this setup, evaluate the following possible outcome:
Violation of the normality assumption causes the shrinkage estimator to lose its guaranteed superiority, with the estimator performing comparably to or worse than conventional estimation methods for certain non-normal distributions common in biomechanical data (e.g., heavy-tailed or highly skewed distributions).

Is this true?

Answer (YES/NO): NO